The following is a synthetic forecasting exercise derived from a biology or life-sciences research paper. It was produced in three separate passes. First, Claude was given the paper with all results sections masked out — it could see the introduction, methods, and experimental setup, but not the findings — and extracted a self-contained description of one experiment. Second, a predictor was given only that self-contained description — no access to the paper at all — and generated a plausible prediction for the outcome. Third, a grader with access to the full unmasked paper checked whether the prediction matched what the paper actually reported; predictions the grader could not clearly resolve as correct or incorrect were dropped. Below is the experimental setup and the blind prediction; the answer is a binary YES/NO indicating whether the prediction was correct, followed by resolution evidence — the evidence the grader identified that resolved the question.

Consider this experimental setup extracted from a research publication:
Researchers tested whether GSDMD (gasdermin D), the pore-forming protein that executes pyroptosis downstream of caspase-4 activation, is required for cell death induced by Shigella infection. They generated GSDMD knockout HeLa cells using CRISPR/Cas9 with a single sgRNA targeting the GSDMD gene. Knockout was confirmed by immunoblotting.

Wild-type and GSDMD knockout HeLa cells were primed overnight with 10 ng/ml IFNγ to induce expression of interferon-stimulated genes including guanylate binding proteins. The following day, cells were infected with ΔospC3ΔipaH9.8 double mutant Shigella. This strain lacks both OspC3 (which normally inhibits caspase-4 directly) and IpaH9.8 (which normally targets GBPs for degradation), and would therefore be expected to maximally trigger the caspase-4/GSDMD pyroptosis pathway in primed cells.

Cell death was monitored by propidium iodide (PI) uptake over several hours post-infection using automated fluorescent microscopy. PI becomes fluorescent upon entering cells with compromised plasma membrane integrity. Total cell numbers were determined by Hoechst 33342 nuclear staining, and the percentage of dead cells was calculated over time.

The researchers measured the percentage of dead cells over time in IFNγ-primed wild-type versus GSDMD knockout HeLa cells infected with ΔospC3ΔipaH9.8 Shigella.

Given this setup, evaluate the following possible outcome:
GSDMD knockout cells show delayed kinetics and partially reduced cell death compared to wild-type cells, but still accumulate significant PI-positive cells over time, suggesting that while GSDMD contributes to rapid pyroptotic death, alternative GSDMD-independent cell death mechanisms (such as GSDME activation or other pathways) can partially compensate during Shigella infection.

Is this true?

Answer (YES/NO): NO